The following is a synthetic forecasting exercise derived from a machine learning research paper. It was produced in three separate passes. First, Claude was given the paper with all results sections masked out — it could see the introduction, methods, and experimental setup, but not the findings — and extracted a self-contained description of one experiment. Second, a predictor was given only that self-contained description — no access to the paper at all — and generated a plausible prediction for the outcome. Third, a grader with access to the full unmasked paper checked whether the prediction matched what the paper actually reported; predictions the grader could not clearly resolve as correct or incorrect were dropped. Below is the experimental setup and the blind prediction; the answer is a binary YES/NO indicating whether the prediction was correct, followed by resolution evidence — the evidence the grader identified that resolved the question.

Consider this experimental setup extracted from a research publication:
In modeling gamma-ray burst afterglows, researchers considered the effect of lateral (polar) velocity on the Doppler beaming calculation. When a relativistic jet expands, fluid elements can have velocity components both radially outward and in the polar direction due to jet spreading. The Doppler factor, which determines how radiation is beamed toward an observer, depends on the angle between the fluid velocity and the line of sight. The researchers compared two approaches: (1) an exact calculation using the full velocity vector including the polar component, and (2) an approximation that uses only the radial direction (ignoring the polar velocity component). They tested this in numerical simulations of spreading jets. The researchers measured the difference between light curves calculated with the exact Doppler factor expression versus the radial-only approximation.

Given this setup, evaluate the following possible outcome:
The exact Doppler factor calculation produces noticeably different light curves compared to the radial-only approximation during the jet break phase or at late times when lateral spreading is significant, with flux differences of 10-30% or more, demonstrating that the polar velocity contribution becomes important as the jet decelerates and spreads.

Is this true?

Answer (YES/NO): NO